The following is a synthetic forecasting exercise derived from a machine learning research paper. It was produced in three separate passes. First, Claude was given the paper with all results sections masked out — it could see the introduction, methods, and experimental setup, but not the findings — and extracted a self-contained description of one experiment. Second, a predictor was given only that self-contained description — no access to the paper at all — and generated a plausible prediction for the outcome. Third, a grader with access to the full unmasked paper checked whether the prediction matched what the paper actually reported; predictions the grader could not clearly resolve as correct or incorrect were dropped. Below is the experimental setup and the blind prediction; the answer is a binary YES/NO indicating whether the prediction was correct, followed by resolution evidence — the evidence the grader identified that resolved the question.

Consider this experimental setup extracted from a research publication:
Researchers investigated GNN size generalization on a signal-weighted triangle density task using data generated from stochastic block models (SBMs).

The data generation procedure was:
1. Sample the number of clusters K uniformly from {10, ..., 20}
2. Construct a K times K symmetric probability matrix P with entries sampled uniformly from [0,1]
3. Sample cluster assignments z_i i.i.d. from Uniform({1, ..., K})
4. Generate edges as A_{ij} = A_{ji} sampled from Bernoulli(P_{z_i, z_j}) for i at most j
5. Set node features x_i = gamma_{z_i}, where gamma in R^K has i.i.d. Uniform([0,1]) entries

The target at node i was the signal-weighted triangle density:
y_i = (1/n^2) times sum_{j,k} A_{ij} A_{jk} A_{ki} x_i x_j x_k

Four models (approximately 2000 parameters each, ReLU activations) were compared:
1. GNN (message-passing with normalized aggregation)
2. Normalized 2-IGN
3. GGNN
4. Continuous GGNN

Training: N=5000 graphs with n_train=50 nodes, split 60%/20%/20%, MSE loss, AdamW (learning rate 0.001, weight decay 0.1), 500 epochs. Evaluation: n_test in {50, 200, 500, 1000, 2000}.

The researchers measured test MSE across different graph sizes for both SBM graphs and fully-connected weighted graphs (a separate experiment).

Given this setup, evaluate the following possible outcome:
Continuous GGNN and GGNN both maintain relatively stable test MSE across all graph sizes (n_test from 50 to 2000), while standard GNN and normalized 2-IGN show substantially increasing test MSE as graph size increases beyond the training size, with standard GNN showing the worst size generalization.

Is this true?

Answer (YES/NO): NO